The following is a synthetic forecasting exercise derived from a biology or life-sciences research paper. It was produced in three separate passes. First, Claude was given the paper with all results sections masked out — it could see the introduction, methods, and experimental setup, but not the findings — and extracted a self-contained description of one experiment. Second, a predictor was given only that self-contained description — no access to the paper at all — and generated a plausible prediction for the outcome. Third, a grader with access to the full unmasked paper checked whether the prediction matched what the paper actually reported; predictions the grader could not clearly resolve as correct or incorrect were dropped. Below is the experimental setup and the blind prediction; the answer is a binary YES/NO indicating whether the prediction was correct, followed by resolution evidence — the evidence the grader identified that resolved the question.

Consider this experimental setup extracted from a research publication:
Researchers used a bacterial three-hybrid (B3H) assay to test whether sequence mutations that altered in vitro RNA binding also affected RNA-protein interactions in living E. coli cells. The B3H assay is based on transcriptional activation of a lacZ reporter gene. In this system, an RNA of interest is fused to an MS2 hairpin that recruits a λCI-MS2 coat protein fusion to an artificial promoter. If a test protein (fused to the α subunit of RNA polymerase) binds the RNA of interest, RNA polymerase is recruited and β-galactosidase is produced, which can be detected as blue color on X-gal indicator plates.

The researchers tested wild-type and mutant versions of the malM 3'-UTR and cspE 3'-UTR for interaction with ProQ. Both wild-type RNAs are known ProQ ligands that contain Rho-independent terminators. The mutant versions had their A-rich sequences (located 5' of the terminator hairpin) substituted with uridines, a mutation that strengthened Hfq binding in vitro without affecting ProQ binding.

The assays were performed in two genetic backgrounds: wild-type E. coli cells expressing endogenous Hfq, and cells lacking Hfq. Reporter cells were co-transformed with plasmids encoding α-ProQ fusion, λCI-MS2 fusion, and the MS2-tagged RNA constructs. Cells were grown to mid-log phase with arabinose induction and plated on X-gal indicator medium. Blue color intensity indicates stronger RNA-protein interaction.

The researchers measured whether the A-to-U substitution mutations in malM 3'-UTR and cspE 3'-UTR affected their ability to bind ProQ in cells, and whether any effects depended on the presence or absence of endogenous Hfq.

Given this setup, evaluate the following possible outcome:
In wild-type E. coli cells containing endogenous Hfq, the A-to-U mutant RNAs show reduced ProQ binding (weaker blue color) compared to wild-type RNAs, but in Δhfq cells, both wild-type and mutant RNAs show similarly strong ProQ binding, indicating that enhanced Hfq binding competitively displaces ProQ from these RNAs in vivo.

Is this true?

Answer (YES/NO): YES